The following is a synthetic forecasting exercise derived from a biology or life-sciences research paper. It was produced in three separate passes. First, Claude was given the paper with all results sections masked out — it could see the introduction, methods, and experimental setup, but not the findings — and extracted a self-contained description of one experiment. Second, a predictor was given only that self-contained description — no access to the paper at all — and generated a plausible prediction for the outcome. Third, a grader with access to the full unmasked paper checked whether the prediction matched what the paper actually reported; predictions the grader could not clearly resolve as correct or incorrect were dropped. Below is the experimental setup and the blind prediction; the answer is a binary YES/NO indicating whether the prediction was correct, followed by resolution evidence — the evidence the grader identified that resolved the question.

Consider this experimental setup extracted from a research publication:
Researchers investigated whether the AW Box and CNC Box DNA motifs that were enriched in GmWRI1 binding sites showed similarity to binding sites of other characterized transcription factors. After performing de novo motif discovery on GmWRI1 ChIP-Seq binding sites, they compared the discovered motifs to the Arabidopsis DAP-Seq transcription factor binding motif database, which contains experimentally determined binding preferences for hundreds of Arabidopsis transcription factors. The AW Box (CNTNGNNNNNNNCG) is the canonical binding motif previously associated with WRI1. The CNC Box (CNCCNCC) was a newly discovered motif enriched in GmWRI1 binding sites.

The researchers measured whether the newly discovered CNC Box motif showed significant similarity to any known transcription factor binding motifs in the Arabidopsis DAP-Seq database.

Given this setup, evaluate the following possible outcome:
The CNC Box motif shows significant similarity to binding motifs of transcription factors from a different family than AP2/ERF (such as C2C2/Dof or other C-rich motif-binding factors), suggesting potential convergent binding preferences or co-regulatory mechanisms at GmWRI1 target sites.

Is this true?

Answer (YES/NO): NO